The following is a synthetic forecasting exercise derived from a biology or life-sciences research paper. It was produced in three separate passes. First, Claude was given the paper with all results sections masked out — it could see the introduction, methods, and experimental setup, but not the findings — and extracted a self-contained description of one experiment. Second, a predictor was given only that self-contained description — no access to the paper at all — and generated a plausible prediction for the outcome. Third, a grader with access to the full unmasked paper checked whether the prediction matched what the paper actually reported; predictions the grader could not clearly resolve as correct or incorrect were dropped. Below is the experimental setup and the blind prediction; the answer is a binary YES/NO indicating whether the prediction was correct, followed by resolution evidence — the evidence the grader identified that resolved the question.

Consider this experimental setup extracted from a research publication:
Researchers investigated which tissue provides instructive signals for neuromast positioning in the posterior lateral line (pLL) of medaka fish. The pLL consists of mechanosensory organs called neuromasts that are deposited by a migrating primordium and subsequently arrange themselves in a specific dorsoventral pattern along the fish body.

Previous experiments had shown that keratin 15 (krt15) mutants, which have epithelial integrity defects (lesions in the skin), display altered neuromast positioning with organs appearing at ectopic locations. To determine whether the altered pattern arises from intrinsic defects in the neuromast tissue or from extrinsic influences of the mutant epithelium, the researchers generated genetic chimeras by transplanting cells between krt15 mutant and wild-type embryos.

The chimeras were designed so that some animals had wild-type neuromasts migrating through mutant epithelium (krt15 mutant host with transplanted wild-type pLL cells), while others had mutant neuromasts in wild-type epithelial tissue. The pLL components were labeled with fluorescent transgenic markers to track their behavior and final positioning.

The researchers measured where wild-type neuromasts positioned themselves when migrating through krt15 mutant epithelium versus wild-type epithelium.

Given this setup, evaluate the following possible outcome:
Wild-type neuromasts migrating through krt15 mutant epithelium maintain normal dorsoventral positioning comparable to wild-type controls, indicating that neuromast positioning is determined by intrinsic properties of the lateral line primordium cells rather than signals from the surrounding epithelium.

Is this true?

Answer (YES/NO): NO